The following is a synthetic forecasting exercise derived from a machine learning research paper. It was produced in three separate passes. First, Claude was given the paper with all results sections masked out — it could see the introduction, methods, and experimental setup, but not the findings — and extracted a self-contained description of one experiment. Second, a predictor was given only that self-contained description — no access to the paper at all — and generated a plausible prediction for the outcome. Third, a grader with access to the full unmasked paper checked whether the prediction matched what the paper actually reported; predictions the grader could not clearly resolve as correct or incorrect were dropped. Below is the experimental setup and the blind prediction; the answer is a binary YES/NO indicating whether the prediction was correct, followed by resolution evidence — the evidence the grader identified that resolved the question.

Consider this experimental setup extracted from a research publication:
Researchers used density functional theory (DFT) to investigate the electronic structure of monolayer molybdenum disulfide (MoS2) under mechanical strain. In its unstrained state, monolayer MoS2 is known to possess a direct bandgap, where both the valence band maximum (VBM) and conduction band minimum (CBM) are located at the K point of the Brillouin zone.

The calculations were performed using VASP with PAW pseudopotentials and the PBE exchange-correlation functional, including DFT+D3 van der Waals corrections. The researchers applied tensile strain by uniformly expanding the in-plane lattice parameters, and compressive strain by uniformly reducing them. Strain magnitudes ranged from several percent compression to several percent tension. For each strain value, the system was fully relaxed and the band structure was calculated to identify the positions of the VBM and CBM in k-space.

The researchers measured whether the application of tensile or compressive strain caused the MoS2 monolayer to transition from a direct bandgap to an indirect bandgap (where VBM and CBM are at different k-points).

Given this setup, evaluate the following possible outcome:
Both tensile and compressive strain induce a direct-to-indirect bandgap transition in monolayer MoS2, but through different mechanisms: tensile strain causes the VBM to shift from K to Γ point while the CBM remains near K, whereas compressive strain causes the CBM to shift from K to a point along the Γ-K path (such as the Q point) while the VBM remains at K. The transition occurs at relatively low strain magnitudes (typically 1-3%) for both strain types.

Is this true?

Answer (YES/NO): NO